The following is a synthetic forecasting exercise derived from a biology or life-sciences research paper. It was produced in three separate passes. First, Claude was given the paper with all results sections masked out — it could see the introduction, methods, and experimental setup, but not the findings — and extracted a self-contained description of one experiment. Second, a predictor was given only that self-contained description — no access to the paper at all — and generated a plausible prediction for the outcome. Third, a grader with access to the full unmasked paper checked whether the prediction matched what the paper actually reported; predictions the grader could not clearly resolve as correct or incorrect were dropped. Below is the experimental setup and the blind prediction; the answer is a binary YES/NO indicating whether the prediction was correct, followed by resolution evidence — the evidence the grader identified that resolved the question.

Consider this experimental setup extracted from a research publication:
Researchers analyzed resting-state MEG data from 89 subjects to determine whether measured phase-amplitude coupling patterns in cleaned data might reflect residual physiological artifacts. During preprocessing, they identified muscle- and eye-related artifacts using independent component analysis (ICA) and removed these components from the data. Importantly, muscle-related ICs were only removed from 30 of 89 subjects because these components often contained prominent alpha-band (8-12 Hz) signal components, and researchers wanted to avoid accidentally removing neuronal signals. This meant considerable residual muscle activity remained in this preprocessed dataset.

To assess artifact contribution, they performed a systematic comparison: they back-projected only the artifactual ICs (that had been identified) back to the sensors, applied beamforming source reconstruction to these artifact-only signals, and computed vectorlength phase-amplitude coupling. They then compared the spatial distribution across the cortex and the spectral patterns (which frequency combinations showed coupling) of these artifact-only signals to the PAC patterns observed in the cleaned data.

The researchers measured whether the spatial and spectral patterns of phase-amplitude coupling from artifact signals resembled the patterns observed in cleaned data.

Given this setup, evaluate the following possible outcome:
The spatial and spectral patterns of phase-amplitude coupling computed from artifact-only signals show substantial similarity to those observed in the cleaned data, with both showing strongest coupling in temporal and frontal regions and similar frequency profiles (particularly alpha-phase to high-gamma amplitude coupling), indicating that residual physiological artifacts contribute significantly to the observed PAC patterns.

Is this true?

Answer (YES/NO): NO